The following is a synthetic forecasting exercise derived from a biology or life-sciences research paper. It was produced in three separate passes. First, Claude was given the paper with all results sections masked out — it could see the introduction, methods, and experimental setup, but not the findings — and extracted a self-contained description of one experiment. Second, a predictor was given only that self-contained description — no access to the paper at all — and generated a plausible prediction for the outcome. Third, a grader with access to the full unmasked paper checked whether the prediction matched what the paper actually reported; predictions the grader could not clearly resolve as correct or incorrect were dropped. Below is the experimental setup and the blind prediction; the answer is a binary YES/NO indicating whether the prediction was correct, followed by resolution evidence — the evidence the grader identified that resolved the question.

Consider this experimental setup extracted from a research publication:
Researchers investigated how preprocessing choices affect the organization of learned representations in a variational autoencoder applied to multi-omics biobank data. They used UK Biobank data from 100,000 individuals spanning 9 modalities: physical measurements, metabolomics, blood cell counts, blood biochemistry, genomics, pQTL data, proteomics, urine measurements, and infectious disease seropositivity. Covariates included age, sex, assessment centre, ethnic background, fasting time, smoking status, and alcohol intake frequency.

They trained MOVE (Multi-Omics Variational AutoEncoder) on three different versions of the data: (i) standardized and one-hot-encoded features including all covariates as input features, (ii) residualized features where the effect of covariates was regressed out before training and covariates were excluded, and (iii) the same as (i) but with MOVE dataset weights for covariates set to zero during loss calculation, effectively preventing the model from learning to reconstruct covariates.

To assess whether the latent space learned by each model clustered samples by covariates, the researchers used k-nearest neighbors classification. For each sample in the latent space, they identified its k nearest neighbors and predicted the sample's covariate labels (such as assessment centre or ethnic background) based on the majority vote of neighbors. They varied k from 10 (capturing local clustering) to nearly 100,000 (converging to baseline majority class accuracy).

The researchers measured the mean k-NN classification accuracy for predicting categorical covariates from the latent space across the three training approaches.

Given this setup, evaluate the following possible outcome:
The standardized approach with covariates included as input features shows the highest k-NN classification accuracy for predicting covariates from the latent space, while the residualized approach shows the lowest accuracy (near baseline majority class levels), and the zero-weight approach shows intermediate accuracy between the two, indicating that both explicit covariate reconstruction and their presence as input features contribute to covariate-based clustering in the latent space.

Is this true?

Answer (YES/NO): NO